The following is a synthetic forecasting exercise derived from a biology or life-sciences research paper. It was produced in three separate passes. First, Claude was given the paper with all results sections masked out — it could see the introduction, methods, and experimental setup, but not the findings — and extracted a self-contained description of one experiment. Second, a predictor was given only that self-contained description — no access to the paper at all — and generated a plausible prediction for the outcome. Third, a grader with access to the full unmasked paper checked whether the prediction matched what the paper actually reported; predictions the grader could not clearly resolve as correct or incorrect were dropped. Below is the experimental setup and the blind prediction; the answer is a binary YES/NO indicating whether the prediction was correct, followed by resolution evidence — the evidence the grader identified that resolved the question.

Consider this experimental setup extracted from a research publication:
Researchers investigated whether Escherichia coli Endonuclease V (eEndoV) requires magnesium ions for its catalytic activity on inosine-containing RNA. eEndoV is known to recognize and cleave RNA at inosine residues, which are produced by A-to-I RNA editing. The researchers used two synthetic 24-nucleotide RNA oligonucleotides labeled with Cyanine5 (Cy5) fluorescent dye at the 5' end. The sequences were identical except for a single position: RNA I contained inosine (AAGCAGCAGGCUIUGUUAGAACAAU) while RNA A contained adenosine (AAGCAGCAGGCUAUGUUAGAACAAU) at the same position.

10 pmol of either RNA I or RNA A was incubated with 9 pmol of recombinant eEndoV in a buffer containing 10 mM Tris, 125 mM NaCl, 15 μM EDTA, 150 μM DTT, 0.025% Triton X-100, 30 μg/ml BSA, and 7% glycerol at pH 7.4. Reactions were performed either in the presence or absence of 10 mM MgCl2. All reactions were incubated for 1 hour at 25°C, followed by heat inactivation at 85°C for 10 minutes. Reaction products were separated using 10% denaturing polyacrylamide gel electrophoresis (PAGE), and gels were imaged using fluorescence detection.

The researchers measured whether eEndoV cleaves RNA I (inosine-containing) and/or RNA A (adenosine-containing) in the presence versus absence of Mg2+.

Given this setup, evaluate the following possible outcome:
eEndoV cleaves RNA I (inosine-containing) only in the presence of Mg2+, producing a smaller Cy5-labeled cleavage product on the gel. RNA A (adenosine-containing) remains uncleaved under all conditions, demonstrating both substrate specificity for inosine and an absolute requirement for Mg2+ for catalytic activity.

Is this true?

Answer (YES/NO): YES